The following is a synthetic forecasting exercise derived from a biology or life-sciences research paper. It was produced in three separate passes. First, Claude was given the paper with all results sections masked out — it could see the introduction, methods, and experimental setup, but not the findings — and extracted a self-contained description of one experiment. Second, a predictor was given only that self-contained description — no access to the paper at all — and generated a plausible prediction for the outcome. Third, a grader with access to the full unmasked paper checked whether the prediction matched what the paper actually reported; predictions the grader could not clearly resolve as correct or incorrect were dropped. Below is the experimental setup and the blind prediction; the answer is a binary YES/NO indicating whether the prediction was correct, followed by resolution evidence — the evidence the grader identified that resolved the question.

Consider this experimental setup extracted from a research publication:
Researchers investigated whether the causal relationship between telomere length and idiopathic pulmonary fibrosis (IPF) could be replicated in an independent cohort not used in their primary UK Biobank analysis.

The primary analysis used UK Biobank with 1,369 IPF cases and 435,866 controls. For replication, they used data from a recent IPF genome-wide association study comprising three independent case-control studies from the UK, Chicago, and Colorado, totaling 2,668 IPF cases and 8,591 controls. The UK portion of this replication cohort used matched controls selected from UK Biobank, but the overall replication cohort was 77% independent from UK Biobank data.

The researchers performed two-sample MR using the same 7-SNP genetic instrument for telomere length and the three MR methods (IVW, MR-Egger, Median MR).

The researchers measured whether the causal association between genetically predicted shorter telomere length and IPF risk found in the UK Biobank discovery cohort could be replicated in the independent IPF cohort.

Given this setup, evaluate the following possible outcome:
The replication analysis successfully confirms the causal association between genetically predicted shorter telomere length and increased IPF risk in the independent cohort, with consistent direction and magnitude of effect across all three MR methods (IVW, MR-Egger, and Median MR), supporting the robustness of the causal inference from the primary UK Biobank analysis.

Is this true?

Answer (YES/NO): YES